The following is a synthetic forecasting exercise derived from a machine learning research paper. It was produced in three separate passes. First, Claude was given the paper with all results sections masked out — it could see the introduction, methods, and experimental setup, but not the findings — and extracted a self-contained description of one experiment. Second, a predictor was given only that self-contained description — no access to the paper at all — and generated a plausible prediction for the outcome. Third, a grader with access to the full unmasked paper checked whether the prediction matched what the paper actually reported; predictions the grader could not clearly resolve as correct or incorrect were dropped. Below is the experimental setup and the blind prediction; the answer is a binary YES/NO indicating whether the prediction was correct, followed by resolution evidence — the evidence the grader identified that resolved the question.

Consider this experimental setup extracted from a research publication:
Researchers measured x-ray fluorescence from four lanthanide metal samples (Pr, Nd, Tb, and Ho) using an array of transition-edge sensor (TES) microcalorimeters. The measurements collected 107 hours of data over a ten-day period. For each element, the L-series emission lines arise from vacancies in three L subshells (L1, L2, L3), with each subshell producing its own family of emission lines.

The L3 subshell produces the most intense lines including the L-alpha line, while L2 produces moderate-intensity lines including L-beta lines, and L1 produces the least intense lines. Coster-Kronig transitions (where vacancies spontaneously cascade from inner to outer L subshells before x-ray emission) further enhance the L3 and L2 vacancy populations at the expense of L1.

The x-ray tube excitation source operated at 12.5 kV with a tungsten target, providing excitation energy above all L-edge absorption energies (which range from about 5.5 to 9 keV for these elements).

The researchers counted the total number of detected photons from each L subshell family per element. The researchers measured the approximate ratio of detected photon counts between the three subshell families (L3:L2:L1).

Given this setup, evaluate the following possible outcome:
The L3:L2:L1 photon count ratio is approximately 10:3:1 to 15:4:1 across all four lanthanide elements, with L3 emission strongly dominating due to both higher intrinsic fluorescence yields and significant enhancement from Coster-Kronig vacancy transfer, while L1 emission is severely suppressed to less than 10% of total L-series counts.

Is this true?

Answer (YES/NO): NO